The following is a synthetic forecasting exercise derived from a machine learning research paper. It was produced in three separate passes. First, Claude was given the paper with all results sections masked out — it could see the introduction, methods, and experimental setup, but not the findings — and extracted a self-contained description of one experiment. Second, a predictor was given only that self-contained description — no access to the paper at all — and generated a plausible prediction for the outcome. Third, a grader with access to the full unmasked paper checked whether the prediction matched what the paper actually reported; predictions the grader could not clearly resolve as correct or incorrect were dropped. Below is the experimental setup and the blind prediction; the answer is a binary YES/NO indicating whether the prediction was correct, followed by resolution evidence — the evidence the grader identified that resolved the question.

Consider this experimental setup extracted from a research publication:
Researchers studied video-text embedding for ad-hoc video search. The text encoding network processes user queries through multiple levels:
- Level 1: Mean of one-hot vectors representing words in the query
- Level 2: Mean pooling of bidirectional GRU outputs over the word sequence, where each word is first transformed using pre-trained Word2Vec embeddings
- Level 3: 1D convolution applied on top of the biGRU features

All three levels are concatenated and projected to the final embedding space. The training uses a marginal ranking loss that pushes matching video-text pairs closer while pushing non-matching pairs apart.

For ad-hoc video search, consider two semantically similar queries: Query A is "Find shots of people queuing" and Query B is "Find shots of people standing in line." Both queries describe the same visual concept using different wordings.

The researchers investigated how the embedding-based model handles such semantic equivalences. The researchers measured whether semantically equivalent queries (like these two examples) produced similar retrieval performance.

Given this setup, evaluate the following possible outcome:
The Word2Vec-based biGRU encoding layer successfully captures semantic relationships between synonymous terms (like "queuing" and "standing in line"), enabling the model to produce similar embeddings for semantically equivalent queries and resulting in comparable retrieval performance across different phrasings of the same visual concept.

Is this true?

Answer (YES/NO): NO